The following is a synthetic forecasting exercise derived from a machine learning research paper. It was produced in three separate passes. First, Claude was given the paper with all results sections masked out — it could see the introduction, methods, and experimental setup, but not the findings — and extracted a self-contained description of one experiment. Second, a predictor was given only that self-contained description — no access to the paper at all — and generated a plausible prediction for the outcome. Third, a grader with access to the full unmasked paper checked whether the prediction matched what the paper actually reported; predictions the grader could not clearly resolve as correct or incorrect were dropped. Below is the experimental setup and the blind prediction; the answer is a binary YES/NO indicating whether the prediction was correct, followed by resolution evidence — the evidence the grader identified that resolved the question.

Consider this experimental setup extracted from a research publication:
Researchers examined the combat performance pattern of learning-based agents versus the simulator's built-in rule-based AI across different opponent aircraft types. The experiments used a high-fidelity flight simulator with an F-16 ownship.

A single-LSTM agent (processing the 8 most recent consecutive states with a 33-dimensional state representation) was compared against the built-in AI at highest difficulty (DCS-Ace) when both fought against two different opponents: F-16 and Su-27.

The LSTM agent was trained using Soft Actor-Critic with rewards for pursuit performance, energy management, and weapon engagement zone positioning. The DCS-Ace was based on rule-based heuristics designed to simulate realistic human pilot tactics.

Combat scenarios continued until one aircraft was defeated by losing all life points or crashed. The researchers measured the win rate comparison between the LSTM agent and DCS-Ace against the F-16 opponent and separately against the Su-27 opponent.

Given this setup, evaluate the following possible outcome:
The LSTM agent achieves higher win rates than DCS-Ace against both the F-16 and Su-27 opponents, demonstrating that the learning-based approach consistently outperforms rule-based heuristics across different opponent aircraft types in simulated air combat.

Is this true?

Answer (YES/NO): NO